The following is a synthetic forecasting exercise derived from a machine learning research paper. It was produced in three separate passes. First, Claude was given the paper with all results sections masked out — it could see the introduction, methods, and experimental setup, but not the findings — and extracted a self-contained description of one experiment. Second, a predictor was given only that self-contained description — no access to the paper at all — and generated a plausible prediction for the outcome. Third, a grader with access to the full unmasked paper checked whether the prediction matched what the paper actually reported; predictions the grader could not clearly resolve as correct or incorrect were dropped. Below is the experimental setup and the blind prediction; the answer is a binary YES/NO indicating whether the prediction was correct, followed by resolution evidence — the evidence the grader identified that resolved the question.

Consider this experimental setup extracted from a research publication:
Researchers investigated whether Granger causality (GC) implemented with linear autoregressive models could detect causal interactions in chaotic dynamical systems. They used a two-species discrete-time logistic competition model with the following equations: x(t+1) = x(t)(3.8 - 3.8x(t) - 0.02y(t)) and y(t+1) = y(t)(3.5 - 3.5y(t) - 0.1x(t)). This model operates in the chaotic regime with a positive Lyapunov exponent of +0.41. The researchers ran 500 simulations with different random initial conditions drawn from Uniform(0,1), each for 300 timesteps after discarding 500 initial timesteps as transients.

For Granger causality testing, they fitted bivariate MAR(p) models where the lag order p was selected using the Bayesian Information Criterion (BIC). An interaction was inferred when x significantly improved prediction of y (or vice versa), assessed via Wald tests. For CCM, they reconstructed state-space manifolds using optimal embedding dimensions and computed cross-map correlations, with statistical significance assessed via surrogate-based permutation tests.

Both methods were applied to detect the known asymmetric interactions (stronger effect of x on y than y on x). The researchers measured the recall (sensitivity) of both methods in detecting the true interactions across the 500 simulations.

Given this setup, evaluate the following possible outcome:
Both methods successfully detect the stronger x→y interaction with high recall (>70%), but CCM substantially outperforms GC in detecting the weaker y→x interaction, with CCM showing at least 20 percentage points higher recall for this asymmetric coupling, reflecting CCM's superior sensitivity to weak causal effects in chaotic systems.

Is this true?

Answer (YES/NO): NO